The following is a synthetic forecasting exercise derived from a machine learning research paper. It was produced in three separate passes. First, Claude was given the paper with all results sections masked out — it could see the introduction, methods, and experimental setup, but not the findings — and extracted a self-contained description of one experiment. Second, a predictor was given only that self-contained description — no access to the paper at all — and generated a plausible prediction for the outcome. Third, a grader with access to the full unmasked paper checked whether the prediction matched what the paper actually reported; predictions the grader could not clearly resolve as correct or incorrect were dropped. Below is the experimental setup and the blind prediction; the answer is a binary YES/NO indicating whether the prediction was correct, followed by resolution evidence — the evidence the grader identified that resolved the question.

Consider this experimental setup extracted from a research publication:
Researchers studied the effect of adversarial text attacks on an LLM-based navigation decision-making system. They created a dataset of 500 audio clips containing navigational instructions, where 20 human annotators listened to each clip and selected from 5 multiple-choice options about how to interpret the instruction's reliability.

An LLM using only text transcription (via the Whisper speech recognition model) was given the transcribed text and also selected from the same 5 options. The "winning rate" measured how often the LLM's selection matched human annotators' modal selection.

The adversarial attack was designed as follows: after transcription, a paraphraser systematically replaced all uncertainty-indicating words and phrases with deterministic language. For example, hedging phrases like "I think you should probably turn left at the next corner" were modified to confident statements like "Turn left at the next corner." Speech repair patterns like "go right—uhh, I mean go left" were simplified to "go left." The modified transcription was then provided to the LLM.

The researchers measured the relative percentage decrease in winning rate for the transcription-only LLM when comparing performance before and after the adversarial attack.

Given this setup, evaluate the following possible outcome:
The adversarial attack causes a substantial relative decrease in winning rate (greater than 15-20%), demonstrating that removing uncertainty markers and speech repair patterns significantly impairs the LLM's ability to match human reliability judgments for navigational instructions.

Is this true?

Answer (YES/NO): YES